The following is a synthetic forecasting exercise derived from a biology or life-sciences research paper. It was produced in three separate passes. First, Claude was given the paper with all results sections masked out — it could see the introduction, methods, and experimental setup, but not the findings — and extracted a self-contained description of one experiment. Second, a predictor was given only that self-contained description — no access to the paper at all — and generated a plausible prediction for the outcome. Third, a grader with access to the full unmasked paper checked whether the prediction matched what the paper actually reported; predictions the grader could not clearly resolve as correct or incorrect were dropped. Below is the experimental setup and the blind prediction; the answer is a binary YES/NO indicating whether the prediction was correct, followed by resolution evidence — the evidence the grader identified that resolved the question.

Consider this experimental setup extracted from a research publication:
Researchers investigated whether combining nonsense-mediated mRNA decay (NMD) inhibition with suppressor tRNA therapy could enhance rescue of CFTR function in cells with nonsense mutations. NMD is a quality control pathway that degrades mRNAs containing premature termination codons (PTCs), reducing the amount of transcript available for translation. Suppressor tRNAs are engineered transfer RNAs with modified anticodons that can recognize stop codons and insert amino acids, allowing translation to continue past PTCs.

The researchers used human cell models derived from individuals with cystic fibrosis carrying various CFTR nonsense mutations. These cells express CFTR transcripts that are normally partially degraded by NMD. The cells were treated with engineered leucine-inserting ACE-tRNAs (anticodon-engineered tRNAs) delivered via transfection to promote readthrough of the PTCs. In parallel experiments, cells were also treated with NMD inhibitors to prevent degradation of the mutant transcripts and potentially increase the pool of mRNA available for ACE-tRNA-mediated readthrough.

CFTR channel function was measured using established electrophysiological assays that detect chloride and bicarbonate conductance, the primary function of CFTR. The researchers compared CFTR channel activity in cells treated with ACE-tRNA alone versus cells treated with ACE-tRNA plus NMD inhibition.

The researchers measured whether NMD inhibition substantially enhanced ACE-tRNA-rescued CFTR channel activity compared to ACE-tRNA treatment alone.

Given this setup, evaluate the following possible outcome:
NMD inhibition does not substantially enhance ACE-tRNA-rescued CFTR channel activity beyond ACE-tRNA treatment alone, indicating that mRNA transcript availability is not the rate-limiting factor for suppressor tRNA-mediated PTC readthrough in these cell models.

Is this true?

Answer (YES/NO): YES